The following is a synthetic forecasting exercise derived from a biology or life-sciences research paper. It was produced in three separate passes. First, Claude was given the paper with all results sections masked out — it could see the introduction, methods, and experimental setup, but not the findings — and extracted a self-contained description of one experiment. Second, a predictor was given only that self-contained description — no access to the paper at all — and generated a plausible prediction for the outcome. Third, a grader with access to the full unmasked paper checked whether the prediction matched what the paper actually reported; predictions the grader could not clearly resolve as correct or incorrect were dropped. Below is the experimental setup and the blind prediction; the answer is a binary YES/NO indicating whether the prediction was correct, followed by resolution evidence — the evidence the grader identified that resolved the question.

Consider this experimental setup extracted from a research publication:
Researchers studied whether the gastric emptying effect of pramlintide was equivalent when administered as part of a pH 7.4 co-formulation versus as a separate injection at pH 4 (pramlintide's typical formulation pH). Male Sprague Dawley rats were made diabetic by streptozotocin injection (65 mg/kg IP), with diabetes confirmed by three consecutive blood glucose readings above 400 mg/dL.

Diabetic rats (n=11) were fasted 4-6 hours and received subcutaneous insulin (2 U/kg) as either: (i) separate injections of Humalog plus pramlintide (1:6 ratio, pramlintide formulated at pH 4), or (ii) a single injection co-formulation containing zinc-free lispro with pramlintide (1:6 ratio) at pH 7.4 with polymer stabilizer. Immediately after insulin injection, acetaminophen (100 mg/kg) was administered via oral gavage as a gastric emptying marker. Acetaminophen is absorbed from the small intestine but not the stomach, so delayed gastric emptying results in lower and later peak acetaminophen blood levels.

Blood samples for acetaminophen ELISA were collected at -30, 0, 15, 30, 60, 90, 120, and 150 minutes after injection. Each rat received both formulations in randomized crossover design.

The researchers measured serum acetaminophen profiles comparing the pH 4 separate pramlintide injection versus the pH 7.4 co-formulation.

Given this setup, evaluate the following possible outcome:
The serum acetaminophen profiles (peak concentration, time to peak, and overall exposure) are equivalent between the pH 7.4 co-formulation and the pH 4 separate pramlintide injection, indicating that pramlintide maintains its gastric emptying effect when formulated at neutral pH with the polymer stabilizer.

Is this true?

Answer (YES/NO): YES